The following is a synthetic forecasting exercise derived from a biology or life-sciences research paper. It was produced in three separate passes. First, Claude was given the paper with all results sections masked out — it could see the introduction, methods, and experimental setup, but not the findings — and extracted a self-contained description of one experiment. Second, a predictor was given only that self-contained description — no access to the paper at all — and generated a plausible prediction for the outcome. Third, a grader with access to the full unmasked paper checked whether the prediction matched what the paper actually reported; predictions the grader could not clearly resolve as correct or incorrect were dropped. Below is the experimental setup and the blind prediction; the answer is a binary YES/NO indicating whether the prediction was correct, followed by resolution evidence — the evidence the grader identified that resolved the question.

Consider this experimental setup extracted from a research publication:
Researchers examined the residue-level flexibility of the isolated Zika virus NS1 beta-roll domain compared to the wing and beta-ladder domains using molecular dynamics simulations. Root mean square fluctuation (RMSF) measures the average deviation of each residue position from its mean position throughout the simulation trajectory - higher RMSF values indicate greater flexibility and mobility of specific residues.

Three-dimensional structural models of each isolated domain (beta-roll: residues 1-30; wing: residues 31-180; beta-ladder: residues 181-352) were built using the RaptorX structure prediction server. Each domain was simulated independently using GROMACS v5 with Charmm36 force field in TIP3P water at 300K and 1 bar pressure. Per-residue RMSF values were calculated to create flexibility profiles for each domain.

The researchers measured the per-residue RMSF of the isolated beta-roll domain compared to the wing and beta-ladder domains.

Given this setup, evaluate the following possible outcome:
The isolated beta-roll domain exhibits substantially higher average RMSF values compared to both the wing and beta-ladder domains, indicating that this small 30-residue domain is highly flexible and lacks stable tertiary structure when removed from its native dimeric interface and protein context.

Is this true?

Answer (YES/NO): YES